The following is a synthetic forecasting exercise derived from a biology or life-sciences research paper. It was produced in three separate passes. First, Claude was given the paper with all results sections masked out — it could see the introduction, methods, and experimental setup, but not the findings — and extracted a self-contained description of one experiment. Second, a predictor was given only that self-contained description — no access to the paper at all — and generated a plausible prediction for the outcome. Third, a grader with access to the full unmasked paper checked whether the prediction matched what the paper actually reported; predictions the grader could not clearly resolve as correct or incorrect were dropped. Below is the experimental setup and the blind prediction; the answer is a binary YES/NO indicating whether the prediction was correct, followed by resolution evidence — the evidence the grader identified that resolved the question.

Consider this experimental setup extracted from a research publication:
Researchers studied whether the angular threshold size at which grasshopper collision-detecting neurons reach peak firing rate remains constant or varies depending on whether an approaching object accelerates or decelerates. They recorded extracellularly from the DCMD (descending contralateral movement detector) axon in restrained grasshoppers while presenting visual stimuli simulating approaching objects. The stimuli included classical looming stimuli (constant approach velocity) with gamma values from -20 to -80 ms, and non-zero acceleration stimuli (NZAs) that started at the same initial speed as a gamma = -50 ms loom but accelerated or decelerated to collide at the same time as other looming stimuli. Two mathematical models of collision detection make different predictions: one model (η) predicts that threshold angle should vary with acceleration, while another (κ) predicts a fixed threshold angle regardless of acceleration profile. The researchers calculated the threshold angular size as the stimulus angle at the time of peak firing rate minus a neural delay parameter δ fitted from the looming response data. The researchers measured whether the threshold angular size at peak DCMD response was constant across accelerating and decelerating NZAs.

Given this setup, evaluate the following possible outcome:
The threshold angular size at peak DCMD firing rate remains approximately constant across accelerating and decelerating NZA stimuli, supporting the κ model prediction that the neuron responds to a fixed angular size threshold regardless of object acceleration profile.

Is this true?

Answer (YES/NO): NO